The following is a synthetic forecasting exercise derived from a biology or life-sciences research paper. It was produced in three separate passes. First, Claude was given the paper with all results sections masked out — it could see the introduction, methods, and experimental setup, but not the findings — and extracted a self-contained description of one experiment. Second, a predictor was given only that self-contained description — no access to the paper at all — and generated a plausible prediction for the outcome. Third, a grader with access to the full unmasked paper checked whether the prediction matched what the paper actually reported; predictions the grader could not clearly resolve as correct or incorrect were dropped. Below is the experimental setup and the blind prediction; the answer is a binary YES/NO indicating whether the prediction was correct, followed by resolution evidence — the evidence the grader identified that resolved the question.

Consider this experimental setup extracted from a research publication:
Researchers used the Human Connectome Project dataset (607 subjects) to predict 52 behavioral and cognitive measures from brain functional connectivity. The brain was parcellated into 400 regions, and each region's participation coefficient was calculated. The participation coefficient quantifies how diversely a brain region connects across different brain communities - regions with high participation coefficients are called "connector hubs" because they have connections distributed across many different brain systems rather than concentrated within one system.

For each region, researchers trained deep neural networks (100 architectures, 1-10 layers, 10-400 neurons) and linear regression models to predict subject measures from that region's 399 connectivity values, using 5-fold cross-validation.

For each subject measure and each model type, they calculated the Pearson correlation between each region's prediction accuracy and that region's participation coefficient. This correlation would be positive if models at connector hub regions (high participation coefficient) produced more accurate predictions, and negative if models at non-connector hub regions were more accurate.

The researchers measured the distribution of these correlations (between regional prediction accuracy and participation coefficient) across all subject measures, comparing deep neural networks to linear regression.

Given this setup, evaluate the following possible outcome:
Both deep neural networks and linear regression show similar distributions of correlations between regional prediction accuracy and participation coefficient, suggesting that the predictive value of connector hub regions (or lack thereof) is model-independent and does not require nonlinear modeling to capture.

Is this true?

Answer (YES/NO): NO